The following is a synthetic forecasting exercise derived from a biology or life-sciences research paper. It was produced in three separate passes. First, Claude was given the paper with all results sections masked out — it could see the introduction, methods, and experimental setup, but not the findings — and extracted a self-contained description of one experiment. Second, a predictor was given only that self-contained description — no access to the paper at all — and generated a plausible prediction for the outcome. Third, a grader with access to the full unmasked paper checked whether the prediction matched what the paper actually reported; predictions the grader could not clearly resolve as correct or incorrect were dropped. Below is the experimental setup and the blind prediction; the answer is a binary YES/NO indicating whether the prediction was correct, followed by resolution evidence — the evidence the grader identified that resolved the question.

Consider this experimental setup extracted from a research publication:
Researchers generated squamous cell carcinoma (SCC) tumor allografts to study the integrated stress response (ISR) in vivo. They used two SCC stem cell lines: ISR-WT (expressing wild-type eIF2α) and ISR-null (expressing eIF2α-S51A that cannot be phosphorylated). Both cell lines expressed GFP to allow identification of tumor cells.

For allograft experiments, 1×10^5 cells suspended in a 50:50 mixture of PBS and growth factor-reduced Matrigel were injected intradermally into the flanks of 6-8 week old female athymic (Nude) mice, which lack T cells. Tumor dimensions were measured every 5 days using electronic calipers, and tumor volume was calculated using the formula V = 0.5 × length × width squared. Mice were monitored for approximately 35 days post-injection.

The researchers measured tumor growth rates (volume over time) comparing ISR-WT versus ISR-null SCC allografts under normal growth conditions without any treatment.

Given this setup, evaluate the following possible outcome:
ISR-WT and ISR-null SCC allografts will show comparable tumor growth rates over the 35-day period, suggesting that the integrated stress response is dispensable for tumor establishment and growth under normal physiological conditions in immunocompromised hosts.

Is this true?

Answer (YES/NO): YES